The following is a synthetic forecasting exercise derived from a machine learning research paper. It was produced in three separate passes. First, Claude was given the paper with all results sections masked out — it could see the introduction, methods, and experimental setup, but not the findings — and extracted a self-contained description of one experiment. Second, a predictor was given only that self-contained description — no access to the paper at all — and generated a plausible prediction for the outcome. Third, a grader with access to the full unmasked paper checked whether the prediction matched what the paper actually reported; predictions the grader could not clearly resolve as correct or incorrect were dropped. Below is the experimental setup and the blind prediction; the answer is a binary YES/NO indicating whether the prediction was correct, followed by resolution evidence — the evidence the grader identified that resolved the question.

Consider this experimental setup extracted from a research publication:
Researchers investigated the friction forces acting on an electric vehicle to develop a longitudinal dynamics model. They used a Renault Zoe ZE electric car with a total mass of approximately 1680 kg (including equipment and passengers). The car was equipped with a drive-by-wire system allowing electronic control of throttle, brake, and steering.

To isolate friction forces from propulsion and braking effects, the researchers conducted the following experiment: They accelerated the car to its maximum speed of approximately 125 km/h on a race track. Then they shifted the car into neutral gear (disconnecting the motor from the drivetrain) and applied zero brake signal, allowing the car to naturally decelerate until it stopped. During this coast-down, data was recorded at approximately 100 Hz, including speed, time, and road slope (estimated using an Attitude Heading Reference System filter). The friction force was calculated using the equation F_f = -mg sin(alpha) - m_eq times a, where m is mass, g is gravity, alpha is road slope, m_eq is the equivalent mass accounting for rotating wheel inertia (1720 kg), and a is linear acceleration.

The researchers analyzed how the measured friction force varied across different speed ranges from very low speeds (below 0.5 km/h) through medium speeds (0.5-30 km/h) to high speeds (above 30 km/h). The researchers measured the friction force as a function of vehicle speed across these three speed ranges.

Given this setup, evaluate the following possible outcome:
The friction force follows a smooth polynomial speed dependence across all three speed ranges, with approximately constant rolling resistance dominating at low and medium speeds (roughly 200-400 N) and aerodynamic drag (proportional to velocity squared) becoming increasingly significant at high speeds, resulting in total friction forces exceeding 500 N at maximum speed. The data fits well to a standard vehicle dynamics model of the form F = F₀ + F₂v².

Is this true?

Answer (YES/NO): NO